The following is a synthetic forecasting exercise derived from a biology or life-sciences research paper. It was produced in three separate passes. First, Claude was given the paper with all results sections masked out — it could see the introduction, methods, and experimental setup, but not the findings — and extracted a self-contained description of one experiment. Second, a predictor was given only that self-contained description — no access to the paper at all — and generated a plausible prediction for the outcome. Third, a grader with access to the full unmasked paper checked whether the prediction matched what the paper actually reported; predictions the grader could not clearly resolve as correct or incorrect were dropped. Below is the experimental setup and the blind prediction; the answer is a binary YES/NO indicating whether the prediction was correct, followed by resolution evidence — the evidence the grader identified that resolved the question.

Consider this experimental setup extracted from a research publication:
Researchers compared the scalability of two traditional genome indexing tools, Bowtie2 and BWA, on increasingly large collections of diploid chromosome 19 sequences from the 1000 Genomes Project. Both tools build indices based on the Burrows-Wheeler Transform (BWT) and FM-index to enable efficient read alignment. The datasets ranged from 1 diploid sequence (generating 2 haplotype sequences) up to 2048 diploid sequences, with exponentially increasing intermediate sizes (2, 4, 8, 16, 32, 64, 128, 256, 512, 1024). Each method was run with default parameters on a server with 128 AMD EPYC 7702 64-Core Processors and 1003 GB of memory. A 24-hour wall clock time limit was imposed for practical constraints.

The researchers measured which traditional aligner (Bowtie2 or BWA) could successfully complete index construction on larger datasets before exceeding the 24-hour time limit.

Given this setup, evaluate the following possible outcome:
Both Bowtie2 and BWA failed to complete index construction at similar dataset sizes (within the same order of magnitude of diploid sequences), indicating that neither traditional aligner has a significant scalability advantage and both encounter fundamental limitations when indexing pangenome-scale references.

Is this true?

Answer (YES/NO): NO